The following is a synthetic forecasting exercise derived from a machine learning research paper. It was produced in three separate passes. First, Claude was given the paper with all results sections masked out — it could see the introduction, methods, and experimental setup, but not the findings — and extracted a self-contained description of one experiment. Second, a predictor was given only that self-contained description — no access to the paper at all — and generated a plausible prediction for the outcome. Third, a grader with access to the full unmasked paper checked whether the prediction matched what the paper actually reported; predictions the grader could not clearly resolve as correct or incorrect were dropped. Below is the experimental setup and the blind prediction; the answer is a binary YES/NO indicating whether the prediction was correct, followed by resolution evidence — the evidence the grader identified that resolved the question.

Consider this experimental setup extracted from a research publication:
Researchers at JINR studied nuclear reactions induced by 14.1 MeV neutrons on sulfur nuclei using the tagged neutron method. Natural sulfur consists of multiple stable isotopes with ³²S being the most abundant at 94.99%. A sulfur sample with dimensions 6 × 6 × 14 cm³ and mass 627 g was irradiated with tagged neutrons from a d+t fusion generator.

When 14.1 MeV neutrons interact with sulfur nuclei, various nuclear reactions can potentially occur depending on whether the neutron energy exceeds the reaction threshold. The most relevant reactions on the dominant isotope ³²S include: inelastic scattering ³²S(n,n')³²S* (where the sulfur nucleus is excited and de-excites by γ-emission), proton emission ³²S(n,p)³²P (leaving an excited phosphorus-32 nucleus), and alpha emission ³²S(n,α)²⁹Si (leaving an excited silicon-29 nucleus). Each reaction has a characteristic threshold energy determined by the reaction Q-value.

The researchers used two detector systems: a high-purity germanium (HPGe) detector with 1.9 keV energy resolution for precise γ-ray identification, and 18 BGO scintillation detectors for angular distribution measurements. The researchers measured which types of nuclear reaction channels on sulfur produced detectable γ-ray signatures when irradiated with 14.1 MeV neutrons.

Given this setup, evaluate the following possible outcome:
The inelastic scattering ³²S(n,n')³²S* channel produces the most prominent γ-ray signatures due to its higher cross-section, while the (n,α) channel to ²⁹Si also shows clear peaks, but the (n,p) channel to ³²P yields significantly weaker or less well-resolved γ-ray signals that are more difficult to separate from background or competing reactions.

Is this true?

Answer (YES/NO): NO